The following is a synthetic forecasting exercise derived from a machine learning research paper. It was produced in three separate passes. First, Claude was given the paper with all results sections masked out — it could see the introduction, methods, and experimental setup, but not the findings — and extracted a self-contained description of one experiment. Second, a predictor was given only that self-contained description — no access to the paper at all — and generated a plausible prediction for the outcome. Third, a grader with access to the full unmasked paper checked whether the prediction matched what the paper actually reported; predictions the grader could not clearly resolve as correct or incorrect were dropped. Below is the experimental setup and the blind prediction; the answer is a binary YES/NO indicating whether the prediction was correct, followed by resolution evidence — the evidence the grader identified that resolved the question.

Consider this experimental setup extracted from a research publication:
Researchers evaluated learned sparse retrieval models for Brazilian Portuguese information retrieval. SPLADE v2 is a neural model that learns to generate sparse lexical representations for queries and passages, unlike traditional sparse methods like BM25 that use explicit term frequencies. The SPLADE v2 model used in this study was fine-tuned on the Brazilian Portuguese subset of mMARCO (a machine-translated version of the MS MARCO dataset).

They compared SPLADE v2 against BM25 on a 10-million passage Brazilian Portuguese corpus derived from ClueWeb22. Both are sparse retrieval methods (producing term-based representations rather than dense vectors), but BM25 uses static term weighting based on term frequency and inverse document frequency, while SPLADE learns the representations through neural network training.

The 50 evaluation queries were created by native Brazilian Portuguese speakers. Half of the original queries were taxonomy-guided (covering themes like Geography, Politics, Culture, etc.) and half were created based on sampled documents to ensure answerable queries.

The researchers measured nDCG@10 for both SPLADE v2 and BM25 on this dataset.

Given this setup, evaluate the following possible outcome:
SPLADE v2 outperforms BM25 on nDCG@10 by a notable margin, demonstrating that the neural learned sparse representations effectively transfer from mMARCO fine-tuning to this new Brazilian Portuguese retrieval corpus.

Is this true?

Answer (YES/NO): YES